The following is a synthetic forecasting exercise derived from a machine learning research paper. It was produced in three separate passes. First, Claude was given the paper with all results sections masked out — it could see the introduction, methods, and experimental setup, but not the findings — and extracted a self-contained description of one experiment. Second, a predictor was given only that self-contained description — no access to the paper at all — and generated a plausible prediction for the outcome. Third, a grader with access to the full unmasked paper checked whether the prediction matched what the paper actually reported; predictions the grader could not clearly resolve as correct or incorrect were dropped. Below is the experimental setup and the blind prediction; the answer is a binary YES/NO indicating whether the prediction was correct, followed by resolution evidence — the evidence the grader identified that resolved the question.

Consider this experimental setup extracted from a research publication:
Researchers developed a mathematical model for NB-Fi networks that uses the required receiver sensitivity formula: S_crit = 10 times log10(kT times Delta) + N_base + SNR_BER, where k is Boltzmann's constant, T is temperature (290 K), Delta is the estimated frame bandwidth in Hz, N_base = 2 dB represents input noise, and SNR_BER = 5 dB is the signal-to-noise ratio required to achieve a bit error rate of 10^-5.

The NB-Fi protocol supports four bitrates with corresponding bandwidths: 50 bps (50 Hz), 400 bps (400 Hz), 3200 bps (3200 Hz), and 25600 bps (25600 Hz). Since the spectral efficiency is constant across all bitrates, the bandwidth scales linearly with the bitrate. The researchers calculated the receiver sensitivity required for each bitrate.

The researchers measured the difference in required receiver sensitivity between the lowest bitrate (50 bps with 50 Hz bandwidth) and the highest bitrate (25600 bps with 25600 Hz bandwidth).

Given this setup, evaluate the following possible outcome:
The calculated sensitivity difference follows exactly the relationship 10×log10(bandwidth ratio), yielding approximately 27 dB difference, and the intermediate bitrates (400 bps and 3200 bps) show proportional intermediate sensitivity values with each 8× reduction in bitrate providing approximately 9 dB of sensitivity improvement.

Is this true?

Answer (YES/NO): YES